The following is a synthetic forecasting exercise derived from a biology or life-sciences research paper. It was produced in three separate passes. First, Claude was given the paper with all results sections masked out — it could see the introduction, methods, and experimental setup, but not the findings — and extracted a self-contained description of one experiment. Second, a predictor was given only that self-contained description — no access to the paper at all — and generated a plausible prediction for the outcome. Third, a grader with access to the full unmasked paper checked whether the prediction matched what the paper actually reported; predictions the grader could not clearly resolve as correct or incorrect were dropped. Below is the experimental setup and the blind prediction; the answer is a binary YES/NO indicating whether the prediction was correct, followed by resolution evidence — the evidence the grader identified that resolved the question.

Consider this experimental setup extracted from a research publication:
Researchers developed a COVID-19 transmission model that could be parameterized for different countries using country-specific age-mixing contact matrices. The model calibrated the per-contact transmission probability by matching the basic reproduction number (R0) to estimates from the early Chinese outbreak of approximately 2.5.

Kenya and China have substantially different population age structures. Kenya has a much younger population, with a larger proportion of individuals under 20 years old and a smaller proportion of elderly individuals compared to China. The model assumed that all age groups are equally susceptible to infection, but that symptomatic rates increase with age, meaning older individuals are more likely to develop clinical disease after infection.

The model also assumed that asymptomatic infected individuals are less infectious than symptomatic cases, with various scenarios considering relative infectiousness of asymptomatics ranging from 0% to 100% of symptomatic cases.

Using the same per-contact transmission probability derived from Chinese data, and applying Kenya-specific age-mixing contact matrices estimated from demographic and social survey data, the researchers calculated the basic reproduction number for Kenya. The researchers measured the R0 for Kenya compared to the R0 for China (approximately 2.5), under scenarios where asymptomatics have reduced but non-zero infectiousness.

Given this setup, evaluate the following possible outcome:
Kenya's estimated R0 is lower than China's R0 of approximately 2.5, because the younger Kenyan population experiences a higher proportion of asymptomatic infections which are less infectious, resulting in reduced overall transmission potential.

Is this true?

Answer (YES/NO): NO